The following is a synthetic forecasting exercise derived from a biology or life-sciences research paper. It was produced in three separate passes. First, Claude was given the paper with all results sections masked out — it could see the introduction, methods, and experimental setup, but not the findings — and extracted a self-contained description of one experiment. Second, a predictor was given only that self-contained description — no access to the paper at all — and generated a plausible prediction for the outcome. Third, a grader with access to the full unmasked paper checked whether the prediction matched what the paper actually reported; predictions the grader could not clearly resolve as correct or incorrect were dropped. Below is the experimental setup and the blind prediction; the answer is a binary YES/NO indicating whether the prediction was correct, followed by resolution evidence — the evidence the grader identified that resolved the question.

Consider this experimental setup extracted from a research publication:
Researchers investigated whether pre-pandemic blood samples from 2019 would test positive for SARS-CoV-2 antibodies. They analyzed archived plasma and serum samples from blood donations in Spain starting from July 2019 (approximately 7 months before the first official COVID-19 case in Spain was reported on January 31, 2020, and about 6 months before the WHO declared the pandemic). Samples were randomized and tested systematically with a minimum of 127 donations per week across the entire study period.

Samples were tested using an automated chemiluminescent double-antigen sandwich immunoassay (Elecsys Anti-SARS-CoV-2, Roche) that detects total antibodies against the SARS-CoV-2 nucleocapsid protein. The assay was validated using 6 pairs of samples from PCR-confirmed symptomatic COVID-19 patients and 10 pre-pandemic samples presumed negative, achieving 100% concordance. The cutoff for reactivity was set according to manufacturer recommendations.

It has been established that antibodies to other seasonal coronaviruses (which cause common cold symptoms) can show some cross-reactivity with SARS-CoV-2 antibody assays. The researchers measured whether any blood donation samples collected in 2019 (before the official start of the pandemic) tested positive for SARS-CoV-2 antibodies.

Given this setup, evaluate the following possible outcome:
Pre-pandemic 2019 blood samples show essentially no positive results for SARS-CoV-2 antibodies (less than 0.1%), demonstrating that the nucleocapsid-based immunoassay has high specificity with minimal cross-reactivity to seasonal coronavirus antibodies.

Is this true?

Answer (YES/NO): NO